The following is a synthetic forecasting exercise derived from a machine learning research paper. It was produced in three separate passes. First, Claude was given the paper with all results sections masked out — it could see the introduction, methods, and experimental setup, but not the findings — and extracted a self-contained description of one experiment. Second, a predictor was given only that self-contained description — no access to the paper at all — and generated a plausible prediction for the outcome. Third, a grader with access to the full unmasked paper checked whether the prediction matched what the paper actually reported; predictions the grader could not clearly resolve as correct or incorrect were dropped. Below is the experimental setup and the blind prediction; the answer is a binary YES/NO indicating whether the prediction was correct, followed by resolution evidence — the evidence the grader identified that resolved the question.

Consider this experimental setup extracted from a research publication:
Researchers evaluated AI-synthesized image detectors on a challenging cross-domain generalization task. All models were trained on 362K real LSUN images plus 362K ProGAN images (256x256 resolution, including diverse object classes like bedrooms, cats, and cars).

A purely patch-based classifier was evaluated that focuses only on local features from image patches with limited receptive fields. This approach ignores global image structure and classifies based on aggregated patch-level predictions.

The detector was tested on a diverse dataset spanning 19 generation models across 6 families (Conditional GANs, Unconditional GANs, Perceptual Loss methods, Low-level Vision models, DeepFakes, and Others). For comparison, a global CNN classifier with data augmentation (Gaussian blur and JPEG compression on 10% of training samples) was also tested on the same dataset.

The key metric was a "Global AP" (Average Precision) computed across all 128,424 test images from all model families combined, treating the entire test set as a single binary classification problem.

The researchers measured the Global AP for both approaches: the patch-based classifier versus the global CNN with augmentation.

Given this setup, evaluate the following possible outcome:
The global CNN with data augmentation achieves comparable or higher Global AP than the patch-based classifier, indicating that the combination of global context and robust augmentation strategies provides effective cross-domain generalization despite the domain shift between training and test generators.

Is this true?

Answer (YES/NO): YES